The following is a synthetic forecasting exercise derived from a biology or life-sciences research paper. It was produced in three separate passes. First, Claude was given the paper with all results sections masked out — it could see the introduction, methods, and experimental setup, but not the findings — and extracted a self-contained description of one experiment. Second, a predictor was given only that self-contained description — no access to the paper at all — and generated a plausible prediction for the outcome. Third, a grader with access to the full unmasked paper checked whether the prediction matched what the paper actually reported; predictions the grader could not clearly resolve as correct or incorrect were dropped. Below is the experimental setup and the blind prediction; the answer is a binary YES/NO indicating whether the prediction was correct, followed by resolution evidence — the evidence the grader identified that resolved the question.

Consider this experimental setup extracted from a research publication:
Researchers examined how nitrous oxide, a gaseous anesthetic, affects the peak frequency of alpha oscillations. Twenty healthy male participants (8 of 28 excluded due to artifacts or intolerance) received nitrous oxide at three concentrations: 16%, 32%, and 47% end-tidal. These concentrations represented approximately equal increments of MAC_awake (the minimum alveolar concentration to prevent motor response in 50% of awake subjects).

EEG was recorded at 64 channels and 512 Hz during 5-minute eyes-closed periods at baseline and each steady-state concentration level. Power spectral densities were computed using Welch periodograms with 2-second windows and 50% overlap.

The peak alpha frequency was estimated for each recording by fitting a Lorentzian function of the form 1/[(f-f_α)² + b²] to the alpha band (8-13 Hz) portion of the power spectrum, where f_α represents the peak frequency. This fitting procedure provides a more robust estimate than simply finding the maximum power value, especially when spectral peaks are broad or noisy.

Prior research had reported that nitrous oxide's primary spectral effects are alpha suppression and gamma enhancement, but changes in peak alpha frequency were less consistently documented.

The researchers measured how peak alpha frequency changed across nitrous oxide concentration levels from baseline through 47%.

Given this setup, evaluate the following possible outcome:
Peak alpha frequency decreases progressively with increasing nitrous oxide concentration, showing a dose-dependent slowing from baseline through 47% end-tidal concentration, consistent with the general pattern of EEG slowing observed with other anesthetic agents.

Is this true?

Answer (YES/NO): YES